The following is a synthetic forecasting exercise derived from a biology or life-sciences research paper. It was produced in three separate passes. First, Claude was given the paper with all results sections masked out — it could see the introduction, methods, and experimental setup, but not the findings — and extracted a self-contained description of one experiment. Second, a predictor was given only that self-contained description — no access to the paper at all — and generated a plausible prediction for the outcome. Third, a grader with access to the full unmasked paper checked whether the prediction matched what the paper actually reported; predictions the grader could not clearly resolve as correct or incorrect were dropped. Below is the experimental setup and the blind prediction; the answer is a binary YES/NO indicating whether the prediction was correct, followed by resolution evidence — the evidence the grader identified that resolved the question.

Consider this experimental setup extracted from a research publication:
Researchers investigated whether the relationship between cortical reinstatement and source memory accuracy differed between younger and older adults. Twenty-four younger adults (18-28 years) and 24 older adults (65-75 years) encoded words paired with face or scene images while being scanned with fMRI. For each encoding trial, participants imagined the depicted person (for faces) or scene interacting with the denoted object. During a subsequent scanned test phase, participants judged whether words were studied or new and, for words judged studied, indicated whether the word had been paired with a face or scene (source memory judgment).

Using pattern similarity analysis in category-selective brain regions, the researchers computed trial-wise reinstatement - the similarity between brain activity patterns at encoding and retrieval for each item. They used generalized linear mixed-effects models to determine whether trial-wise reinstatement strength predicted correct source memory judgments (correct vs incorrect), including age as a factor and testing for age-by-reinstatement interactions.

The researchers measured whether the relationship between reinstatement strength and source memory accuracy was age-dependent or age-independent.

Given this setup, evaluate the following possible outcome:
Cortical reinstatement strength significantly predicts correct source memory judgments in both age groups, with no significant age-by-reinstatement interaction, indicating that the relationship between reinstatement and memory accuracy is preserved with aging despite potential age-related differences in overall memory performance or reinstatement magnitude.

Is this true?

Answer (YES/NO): NO